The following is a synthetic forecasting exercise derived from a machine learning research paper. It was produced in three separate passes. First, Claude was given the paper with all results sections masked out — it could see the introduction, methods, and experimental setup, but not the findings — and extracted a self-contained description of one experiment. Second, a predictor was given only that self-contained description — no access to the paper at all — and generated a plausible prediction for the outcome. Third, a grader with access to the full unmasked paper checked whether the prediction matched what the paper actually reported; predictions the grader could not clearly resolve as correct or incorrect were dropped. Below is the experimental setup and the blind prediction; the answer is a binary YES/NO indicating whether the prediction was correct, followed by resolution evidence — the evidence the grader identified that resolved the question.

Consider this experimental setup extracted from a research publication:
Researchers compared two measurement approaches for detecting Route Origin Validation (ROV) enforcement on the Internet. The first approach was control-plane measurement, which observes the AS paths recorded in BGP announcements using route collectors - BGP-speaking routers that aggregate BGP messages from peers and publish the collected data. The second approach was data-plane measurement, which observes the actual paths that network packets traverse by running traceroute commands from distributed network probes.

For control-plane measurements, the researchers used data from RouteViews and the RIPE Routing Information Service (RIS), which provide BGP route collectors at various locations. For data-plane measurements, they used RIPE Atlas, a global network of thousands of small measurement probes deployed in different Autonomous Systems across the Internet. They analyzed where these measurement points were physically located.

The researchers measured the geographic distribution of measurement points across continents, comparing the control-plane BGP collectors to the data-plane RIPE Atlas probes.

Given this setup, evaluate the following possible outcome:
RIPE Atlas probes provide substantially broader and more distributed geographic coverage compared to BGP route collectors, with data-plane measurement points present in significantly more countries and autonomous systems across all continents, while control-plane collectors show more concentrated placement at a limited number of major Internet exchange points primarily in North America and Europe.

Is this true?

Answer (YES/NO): NO